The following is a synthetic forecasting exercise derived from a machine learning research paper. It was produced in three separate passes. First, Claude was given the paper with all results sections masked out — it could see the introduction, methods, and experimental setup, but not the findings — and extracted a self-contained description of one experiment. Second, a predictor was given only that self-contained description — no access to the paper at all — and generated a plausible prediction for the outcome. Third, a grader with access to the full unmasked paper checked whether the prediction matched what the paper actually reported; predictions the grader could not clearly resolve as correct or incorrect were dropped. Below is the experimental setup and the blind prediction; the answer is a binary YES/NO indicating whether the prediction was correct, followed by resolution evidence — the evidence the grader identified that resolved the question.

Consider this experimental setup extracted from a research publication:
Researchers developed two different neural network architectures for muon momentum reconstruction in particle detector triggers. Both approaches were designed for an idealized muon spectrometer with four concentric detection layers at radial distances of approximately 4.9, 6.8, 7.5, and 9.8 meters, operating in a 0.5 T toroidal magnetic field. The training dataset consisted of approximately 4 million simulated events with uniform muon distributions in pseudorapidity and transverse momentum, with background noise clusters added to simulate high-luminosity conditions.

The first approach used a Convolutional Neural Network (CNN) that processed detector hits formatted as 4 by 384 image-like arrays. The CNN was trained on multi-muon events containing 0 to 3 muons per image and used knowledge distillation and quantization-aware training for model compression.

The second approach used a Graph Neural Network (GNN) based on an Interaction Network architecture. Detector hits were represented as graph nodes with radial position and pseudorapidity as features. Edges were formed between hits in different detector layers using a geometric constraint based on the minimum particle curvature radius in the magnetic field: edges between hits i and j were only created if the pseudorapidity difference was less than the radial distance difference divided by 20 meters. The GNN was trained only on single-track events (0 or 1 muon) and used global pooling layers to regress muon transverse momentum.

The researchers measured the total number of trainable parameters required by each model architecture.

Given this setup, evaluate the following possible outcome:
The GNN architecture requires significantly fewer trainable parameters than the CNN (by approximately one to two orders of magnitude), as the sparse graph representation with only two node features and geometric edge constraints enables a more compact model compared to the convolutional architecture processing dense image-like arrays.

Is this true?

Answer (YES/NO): NO